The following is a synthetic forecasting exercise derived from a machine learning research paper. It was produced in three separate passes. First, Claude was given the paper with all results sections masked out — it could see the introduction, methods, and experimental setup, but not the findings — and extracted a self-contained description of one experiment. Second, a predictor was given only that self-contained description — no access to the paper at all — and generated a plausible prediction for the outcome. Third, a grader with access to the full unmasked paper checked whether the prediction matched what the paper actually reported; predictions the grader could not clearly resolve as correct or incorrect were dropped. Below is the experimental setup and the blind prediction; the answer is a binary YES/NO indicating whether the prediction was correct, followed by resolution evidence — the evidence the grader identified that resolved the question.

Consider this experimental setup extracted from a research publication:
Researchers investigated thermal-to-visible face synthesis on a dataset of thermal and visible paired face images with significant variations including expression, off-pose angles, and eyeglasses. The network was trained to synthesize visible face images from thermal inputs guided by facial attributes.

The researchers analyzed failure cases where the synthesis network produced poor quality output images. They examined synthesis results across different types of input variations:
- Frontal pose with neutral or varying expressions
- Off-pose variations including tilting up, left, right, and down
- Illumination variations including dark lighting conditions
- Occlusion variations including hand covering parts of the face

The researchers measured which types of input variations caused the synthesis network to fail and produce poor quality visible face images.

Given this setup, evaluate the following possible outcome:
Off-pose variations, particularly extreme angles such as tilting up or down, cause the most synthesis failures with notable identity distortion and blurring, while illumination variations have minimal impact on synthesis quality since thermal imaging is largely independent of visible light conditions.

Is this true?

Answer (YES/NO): NO